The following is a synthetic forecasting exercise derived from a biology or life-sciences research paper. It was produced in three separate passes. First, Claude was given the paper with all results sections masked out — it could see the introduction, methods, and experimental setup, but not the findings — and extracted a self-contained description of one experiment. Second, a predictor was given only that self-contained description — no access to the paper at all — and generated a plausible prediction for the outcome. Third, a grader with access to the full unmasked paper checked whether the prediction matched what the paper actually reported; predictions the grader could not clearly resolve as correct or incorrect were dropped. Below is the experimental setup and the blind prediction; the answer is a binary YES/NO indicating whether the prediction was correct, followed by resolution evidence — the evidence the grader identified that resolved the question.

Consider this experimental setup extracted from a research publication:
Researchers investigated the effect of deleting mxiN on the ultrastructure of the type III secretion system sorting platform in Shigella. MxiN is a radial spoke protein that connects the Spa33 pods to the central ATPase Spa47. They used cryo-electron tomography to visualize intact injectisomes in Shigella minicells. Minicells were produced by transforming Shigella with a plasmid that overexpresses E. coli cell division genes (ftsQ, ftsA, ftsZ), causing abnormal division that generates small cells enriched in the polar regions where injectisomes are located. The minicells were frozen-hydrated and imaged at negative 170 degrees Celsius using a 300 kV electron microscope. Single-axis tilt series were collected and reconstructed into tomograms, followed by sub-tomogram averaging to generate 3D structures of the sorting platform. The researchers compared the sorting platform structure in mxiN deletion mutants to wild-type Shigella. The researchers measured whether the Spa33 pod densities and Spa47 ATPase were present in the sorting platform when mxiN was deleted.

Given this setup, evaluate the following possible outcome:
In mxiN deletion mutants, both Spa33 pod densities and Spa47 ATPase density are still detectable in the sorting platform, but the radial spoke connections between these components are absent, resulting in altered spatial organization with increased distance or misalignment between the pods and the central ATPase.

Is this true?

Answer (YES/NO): NO